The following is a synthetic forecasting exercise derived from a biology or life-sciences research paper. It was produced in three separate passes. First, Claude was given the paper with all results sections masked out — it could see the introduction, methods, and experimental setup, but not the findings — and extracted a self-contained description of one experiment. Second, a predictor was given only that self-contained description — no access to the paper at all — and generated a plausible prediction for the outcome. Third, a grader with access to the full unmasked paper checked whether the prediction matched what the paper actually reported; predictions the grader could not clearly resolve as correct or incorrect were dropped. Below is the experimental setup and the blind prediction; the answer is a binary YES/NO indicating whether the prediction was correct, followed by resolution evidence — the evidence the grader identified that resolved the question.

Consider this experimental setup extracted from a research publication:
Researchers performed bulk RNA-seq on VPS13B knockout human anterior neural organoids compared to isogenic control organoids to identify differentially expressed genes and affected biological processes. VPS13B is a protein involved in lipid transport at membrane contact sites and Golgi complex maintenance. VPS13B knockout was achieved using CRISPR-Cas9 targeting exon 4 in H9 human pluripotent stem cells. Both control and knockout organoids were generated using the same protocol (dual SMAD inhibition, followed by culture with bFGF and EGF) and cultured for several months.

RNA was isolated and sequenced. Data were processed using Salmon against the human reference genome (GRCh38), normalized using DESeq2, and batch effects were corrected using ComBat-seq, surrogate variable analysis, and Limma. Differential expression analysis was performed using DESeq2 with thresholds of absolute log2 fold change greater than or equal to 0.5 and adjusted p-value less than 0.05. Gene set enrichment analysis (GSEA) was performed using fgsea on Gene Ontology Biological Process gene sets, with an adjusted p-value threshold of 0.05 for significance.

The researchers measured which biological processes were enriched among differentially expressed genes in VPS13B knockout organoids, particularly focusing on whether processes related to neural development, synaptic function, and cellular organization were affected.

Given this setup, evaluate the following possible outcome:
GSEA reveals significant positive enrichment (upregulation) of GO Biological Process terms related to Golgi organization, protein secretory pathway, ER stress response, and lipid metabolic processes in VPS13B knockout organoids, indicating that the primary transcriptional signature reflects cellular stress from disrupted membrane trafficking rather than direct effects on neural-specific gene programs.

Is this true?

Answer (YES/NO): NO